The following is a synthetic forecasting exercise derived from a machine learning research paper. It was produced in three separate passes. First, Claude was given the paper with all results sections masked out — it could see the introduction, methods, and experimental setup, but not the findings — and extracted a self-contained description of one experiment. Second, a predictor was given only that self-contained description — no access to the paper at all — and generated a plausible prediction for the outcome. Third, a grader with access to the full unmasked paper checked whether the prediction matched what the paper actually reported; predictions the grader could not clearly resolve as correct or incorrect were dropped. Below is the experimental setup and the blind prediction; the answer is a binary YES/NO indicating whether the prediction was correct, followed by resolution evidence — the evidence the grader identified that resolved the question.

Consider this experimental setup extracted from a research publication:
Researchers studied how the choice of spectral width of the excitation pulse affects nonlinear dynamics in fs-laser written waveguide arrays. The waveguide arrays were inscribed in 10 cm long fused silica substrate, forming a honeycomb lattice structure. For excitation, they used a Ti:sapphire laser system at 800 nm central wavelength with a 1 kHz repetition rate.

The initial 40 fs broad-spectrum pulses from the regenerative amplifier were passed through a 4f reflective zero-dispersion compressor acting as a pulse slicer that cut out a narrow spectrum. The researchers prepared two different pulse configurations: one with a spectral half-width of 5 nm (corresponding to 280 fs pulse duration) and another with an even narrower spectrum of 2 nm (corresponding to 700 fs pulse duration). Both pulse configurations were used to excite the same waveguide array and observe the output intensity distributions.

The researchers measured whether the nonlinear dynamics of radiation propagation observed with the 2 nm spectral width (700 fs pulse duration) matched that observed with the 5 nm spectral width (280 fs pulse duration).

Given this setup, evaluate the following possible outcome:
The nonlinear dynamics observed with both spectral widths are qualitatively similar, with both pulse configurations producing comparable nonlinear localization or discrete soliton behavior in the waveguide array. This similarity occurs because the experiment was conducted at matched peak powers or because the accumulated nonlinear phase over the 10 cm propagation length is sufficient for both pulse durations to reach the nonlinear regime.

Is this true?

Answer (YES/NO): YES